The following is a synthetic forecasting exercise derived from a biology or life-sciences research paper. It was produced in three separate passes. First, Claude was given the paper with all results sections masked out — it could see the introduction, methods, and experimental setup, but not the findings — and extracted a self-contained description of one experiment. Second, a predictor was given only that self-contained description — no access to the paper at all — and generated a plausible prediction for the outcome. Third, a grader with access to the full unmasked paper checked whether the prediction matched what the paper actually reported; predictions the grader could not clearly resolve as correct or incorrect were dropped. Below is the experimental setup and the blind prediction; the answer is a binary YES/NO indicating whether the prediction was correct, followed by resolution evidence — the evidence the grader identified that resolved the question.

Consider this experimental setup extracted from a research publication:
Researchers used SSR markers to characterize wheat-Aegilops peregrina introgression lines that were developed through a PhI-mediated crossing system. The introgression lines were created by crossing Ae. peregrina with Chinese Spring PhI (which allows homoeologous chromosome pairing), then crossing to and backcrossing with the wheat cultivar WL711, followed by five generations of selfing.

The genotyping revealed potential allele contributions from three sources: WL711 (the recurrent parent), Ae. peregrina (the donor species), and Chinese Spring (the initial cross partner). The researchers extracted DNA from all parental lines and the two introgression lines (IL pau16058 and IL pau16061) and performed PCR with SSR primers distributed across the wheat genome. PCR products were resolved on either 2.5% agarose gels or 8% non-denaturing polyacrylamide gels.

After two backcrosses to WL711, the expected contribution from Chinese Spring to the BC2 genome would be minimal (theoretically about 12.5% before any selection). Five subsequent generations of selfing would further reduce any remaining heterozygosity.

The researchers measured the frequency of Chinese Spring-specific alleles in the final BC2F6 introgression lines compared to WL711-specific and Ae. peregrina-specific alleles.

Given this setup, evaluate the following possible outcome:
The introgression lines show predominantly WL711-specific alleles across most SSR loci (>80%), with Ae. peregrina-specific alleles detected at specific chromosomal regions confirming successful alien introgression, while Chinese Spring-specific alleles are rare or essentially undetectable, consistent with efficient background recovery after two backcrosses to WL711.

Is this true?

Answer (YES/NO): NO